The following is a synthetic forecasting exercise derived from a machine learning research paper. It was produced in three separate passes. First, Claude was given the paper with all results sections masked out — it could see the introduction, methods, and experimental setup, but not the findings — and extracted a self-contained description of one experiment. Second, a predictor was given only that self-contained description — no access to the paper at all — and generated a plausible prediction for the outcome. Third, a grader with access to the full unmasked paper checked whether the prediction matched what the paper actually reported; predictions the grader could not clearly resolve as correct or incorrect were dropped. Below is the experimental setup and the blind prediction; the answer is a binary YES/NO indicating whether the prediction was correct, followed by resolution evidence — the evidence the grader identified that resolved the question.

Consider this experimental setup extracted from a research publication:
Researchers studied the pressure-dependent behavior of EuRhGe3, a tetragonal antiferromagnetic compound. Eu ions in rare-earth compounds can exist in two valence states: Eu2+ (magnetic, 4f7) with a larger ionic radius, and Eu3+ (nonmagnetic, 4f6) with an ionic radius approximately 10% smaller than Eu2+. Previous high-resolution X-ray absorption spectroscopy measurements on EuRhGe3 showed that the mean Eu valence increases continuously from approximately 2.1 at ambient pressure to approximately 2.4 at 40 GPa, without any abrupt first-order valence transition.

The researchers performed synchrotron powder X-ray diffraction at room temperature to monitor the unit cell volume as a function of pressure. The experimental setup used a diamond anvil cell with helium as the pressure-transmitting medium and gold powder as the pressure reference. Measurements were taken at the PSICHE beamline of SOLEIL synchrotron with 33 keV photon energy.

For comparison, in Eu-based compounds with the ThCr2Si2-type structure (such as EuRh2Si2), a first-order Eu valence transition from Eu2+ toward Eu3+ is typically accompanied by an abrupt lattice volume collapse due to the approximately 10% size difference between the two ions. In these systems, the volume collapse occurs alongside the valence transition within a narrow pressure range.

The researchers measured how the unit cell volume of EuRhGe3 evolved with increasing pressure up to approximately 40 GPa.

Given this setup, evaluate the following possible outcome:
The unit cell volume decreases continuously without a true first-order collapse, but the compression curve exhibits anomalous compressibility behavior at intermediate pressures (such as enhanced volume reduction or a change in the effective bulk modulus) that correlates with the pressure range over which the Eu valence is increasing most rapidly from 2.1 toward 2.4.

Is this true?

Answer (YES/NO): NO